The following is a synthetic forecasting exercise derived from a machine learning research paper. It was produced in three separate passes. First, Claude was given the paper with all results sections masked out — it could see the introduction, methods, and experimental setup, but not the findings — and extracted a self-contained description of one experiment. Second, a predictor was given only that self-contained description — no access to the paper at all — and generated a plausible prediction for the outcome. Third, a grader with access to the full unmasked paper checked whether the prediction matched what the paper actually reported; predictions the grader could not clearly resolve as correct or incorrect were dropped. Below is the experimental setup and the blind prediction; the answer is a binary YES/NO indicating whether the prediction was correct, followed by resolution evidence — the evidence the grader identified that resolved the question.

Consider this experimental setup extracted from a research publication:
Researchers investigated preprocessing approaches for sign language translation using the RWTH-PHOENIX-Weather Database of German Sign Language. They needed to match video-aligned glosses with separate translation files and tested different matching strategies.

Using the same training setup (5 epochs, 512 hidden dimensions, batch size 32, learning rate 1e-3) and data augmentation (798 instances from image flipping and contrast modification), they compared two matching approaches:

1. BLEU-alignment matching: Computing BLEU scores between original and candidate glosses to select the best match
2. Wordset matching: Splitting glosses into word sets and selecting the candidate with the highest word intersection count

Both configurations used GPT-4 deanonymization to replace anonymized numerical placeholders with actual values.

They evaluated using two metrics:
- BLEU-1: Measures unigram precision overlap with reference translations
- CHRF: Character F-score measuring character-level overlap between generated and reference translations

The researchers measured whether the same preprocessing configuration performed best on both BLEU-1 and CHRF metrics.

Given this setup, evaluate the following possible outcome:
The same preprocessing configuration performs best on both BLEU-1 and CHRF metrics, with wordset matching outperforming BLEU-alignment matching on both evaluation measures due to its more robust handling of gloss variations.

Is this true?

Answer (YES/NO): NO